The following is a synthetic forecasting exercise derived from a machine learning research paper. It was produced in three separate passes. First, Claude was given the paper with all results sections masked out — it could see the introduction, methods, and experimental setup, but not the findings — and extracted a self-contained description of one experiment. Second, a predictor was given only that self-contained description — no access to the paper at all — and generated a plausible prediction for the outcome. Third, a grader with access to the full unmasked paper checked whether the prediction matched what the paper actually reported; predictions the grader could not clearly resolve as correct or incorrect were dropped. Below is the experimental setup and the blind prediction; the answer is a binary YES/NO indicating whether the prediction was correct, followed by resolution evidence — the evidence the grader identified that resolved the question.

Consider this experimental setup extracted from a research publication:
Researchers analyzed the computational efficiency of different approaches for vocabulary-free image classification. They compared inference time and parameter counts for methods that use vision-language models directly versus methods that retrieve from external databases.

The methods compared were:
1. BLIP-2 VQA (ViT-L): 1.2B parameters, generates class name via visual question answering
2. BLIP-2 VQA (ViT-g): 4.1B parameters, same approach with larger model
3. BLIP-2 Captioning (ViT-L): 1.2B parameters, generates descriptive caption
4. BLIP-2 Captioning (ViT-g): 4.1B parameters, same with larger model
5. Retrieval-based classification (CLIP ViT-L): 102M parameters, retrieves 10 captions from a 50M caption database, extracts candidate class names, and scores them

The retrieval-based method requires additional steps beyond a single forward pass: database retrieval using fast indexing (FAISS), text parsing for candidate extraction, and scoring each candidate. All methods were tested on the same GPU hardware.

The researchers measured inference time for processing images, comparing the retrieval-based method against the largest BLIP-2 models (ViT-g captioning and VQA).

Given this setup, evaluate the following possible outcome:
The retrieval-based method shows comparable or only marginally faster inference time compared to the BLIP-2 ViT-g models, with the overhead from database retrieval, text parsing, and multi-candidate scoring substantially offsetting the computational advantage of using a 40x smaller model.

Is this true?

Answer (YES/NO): NO